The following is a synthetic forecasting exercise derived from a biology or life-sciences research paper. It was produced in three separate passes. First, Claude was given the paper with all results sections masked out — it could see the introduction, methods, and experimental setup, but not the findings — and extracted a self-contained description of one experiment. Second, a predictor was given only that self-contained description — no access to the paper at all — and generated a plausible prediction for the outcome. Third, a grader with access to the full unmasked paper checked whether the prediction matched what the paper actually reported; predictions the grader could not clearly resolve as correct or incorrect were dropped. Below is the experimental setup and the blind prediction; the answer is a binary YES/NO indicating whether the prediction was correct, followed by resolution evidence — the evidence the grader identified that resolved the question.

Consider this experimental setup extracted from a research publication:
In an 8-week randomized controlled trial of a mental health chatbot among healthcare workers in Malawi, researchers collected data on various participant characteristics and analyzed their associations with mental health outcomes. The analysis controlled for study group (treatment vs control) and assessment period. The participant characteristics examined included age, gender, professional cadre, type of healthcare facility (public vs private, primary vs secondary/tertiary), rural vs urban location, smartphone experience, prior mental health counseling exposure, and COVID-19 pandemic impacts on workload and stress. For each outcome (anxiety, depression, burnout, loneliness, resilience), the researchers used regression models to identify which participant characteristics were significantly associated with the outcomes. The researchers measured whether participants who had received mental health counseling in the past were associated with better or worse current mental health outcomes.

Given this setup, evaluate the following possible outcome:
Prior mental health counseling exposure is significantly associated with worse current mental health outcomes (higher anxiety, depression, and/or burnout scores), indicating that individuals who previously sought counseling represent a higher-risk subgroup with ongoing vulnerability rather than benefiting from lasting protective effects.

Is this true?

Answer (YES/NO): YES